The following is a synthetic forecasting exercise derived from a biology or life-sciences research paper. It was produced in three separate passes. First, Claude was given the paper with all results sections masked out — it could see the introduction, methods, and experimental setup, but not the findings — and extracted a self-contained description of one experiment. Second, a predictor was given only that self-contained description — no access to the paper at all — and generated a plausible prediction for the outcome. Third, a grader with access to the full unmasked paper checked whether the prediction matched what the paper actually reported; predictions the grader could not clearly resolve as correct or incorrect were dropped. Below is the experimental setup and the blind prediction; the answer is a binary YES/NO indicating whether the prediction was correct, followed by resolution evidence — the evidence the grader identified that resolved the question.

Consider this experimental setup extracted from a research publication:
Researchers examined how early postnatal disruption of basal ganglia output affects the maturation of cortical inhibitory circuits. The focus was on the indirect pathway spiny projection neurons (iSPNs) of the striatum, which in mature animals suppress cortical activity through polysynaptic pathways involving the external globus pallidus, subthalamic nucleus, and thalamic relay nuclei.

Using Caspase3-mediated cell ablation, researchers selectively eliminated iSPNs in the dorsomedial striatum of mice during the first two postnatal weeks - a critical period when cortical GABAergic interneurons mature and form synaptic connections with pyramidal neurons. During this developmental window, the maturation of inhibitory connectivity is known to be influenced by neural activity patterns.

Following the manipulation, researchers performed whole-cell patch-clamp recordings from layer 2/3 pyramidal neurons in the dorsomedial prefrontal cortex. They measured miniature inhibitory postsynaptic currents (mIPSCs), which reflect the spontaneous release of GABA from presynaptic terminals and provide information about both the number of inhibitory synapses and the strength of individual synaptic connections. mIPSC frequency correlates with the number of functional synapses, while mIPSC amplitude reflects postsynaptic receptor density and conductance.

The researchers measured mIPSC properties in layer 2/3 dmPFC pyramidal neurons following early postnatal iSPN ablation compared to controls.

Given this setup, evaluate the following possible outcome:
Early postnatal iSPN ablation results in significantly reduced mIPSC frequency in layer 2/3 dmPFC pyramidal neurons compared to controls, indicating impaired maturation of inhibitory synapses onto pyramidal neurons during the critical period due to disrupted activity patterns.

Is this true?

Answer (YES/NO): YES